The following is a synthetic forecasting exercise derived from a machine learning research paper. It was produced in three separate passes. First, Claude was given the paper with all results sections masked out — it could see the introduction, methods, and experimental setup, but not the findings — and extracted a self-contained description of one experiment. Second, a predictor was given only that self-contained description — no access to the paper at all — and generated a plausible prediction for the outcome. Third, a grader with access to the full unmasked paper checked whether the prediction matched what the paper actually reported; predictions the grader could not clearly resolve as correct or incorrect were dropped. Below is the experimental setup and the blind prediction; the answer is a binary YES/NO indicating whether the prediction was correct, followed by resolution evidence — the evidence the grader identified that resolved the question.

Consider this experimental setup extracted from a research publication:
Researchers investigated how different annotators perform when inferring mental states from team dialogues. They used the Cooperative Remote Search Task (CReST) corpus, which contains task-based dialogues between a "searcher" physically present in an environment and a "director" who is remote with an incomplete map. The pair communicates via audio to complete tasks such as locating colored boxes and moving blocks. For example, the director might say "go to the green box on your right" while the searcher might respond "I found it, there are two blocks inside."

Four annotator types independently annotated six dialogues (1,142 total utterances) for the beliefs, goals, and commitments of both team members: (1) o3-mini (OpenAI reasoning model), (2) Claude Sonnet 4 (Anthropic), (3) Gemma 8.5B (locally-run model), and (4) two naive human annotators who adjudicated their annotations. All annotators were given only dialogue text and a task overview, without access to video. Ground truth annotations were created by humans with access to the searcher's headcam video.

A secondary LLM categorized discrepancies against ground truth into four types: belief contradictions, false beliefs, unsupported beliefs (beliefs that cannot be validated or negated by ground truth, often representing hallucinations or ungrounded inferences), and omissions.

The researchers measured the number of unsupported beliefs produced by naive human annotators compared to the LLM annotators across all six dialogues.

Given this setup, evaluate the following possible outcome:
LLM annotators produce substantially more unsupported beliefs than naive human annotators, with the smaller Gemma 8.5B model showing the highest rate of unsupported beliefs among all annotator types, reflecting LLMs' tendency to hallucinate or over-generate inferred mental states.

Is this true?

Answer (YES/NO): NO